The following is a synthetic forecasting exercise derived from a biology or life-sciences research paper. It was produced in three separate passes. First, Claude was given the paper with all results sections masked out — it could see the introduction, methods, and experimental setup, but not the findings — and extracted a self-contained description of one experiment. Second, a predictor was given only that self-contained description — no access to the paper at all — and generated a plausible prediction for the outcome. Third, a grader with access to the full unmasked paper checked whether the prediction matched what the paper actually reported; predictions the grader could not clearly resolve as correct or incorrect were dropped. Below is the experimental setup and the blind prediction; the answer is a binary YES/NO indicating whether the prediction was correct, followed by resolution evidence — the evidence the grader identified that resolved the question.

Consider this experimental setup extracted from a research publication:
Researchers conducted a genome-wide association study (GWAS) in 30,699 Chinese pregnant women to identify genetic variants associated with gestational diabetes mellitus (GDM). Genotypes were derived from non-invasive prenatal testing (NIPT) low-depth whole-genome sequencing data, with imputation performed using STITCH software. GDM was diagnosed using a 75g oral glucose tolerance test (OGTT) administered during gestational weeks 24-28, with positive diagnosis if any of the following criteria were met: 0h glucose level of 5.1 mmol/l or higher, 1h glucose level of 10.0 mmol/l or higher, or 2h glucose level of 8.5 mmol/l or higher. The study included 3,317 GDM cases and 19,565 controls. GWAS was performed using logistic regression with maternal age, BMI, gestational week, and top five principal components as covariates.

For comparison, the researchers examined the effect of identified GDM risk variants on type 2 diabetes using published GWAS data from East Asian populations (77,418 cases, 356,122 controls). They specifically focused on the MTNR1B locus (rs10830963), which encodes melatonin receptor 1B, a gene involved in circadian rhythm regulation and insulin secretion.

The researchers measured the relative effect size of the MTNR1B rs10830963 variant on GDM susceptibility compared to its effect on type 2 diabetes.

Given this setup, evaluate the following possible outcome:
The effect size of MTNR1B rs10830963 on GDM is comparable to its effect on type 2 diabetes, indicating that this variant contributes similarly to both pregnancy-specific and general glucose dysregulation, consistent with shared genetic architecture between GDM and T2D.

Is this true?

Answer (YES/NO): NO